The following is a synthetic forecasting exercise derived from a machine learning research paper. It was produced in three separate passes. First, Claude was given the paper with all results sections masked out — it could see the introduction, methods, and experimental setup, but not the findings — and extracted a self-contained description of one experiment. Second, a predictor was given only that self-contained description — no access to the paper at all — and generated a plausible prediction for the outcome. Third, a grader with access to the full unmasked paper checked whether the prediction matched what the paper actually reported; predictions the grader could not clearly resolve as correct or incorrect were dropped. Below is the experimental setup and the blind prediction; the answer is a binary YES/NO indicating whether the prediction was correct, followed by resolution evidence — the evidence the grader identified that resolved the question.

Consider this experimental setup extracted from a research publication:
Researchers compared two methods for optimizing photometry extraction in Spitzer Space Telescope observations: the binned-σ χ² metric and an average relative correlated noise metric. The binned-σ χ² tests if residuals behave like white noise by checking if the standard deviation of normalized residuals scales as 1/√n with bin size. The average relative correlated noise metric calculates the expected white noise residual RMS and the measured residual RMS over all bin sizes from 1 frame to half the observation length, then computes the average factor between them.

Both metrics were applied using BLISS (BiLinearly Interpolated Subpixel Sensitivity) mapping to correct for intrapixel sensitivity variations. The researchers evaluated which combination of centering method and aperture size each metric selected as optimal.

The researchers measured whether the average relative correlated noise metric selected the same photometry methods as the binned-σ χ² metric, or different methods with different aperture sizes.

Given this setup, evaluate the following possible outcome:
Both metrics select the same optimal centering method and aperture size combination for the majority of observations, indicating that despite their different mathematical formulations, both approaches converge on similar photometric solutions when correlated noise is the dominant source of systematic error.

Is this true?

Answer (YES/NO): NO